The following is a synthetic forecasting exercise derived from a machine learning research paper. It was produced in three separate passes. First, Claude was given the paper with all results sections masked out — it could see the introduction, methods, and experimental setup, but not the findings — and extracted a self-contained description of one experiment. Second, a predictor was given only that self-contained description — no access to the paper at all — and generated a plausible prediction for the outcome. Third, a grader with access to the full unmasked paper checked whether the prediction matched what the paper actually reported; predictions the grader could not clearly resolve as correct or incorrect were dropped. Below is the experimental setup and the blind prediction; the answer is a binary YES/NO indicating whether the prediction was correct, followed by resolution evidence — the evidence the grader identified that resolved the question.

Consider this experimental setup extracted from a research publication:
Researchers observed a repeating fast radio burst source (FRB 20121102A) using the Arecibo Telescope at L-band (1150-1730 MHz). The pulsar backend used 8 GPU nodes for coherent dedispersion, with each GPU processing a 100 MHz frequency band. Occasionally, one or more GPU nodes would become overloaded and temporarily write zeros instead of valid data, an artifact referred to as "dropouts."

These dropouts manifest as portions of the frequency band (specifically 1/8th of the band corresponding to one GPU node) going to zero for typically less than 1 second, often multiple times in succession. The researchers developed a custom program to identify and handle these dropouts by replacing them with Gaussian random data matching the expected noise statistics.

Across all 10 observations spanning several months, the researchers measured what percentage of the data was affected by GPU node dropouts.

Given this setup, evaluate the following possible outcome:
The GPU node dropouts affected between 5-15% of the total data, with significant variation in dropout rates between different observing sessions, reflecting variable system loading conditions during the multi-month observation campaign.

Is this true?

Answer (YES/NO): NO